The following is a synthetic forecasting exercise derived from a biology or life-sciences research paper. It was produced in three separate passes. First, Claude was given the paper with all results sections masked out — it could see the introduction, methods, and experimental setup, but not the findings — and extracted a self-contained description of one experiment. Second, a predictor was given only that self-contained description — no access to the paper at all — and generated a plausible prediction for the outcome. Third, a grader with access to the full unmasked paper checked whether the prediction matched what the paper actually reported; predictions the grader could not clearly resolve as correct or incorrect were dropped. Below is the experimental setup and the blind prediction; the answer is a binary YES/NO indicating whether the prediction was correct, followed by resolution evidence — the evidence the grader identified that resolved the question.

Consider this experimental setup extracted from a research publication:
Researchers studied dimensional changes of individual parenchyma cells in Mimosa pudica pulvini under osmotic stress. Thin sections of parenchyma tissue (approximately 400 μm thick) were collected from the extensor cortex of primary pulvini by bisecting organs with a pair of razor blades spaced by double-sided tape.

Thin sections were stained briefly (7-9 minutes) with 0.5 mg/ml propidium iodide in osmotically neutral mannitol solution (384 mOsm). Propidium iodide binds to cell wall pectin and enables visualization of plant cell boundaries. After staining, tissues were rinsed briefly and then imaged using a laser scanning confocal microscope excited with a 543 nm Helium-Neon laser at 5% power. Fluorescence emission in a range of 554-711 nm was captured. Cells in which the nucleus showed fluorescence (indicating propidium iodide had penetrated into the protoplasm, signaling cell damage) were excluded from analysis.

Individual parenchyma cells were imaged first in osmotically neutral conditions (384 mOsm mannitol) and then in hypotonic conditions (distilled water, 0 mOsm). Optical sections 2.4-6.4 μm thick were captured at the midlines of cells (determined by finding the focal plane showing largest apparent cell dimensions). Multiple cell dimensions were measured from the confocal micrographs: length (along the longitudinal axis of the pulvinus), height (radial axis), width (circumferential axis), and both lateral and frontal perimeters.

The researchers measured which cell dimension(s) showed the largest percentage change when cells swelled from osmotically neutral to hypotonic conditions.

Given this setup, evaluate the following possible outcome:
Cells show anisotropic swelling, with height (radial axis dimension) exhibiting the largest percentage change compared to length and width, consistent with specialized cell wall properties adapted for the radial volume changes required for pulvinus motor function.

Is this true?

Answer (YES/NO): NO